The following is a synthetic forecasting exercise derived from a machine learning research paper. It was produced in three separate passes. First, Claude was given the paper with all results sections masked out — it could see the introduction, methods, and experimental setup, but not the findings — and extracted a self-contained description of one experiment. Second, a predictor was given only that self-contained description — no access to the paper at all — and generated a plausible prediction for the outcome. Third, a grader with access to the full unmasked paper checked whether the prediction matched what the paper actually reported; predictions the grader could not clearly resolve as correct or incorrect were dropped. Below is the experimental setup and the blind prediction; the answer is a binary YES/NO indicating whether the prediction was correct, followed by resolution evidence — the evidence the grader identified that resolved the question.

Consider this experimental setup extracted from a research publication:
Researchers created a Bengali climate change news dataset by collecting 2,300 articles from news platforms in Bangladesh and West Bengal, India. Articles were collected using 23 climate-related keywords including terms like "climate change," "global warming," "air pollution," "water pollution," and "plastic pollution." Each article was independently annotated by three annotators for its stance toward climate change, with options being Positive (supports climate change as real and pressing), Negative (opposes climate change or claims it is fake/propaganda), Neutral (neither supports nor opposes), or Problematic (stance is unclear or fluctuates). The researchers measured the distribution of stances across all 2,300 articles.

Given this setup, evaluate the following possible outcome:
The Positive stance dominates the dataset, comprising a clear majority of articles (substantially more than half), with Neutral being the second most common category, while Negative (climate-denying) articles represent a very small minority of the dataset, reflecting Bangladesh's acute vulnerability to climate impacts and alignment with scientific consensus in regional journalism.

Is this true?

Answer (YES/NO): YES